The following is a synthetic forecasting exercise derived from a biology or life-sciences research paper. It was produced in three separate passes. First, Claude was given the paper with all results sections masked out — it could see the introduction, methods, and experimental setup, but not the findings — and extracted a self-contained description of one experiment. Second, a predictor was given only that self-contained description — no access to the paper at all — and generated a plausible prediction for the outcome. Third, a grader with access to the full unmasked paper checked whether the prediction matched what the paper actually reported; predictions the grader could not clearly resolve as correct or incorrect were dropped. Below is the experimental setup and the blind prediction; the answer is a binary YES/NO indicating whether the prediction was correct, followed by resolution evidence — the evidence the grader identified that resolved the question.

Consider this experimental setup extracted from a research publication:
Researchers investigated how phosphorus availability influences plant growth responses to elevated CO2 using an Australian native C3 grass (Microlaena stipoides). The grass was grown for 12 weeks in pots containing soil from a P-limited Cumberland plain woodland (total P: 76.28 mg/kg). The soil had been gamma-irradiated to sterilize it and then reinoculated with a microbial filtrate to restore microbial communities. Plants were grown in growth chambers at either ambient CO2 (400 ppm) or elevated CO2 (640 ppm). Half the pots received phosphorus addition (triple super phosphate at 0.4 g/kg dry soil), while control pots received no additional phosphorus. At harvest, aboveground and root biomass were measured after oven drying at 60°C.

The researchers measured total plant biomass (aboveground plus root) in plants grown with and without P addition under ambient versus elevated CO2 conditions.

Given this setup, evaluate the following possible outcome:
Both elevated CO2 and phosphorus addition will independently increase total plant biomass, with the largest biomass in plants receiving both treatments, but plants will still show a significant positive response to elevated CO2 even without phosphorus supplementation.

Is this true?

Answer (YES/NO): NO